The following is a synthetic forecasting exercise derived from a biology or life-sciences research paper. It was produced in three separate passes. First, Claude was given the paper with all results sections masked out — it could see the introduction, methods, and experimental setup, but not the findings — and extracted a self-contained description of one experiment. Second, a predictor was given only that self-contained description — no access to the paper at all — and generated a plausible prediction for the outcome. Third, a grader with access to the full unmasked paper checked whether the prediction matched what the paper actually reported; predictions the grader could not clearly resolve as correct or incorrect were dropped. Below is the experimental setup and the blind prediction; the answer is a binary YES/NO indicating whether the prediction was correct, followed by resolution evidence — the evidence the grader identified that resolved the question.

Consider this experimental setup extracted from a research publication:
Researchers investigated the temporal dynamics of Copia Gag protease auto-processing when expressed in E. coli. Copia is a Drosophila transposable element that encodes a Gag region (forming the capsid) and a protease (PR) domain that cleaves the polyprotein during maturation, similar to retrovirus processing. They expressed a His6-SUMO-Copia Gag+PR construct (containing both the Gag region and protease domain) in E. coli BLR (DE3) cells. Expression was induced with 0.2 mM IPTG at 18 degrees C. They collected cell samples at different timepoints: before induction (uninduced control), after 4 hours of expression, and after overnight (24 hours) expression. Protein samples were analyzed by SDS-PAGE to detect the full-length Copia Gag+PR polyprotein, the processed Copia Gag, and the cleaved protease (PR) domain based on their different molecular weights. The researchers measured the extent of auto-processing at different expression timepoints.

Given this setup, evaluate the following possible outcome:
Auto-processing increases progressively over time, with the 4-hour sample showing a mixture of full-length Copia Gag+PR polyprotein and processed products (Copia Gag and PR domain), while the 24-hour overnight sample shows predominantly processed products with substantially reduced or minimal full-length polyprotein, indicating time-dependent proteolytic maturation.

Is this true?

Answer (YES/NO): YES